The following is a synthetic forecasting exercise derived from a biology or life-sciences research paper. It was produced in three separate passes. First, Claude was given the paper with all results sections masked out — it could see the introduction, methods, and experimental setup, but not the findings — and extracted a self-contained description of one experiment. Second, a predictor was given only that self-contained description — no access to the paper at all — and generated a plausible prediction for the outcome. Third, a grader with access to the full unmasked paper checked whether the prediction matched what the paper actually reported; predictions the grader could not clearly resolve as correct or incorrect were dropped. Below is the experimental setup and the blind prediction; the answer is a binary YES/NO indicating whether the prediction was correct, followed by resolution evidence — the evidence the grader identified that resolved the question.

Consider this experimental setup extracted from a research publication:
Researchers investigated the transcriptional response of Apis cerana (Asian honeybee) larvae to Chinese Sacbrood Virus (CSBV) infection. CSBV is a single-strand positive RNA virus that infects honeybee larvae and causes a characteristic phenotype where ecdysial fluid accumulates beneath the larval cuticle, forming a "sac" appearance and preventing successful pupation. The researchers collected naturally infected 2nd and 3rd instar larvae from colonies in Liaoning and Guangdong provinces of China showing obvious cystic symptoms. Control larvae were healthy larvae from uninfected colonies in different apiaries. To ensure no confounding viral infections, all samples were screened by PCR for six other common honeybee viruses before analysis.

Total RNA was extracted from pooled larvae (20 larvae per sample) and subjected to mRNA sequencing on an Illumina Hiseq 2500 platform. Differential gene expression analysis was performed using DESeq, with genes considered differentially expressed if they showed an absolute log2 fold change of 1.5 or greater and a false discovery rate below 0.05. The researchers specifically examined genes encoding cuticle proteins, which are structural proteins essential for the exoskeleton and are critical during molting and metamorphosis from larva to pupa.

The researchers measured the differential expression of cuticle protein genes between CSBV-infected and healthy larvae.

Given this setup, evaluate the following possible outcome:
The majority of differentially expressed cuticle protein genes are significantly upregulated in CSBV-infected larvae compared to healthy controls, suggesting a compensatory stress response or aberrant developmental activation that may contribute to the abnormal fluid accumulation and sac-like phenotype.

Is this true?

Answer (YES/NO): YES